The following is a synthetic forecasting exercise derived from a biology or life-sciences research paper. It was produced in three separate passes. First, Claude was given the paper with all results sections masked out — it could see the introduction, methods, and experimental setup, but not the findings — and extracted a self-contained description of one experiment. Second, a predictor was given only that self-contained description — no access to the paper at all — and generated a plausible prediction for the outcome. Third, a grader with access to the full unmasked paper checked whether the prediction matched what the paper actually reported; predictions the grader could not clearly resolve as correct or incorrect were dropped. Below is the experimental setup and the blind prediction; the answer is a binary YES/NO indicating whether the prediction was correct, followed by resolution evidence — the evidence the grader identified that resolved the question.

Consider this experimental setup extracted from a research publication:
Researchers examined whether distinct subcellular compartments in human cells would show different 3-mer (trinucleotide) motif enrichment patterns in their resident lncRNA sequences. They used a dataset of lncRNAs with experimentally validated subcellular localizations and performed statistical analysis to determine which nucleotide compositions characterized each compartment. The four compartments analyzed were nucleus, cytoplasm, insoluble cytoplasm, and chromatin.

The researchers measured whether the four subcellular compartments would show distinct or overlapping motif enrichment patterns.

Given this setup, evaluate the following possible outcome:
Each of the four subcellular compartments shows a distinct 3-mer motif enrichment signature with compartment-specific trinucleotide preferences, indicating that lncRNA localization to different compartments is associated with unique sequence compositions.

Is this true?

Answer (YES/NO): YES